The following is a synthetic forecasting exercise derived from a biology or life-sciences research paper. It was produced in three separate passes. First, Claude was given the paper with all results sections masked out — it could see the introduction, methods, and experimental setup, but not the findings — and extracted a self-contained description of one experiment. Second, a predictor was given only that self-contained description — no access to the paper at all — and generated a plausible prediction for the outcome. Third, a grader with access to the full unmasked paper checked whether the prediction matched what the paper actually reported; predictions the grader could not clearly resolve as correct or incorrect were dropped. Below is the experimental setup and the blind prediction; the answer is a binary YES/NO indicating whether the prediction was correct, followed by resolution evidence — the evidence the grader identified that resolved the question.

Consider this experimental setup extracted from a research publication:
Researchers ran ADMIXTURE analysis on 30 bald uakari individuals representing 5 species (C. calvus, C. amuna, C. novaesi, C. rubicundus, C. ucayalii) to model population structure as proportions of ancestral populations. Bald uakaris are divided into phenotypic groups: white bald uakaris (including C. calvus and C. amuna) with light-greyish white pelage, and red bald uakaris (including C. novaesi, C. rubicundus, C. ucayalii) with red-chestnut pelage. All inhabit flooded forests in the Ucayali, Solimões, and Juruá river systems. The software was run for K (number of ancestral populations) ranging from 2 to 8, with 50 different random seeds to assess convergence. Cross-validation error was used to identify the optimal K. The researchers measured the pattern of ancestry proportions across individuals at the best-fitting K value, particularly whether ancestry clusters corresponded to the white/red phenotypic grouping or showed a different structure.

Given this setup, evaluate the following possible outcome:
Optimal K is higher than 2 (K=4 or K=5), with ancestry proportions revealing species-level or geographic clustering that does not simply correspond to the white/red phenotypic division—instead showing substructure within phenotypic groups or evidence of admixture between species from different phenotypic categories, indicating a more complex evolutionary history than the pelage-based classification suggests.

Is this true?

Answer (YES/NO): NO